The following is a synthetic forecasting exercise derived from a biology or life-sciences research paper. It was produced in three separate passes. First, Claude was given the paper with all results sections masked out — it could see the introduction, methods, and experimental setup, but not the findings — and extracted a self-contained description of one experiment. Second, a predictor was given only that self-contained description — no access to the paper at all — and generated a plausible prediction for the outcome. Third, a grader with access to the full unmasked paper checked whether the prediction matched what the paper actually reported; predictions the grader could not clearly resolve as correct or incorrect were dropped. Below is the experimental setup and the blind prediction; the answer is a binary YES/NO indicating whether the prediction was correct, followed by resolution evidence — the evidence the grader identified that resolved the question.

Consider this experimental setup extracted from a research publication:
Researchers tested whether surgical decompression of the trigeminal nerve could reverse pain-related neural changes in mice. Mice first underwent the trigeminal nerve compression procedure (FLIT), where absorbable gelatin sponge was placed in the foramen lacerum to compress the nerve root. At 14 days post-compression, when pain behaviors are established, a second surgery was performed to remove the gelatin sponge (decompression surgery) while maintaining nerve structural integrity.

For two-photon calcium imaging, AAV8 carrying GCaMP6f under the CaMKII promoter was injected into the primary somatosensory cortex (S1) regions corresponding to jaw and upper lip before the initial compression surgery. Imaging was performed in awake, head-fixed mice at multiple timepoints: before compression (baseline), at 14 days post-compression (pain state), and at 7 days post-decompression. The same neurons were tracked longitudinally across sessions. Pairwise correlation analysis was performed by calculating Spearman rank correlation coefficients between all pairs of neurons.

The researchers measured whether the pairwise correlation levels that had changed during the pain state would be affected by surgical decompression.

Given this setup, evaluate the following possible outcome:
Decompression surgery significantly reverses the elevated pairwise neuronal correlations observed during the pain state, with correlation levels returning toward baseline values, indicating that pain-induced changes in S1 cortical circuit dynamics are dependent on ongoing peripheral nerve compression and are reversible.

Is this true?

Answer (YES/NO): YES